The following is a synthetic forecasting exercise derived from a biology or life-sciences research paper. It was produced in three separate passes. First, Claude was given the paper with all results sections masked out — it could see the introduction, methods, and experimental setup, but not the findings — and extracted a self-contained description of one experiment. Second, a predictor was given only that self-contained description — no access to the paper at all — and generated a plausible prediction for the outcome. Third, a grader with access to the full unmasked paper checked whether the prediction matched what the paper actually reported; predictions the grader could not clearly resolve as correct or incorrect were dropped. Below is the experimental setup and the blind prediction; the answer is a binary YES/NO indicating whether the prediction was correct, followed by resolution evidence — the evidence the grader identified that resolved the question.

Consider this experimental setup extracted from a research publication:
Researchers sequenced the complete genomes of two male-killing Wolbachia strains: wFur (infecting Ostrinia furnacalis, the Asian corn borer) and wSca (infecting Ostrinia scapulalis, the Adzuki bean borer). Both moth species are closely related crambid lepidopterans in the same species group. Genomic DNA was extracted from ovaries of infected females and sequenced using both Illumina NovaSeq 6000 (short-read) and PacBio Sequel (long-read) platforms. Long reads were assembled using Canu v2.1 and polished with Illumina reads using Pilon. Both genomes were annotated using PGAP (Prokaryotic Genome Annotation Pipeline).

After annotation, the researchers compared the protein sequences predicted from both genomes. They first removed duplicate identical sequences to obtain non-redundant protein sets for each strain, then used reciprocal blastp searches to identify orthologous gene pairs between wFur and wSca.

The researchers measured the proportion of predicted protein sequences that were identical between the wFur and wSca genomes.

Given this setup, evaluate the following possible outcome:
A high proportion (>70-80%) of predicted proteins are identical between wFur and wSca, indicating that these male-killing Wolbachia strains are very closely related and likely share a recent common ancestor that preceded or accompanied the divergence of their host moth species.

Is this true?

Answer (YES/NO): YES